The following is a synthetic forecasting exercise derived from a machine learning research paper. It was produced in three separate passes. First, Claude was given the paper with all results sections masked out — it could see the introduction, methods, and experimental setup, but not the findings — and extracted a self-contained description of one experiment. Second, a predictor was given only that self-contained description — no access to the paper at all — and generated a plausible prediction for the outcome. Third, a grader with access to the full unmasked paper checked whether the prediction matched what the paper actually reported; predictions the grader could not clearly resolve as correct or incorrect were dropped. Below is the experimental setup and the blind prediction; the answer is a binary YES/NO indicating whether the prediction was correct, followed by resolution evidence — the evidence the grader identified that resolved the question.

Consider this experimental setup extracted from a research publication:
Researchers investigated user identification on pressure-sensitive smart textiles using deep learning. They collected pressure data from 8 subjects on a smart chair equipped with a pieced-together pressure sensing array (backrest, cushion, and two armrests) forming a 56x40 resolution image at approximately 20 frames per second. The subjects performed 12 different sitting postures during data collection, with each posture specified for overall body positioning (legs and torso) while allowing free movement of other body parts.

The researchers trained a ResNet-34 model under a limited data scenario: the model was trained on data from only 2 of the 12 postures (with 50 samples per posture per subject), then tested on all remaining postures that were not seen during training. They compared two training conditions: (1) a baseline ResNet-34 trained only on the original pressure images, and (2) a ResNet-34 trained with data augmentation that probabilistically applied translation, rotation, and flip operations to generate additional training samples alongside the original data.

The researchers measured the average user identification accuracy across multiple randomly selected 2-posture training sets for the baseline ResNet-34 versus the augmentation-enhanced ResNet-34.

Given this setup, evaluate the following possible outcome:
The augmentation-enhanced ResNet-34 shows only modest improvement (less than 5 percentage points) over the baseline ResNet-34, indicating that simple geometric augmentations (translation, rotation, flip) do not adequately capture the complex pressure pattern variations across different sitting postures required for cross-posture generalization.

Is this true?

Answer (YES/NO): YES